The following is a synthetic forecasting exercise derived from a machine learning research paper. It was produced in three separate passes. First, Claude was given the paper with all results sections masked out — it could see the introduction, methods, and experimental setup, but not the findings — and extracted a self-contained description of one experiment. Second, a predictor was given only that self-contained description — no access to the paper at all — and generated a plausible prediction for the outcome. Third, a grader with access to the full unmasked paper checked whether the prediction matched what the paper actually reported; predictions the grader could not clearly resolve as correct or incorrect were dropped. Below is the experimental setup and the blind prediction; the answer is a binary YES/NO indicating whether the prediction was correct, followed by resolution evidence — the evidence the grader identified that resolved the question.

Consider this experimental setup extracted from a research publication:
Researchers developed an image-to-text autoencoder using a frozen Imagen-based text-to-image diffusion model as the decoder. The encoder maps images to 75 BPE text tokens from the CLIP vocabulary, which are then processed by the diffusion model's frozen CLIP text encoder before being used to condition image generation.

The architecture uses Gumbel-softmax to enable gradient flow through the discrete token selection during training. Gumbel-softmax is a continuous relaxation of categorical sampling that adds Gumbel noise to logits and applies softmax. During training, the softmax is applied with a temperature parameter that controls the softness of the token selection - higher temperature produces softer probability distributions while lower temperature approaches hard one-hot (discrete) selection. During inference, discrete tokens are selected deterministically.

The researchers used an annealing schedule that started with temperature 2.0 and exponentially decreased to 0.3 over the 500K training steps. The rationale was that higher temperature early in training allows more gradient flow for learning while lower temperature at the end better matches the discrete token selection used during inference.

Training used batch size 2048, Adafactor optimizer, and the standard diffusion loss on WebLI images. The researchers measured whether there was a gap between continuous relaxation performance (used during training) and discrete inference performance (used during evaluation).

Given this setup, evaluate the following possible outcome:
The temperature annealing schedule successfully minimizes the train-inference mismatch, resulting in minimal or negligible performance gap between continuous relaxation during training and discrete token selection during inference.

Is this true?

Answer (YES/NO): YES